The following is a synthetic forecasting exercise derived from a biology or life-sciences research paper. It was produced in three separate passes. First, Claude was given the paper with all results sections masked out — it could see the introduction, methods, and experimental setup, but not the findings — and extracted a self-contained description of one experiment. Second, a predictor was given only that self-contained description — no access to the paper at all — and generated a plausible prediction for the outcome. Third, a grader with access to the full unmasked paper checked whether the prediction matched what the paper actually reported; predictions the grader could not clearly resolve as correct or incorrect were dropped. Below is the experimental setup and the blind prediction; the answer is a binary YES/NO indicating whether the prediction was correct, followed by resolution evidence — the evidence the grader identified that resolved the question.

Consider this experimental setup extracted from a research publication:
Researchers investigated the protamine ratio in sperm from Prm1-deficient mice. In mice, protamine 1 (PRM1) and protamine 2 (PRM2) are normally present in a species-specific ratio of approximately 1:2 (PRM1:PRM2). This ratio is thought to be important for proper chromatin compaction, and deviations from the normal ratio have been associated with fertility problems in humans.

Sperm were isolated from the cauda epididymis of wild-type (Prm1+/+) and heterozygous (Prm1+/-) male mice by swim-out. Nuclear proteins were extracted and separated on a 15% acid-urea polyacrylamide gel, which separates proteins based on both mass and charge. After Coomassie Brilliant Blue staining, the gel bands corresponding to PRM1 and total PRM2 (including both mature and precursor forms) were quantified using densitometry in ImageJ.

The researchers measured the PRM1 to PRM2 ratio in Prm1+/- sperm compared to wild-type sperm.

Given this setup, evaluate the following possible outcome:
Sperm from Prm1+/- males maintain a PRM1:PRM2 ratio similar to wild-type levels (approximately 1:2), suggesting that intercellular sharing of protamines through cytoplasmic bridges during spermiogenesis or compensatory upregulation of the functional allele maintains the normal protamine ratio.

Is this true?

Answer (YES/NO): NO